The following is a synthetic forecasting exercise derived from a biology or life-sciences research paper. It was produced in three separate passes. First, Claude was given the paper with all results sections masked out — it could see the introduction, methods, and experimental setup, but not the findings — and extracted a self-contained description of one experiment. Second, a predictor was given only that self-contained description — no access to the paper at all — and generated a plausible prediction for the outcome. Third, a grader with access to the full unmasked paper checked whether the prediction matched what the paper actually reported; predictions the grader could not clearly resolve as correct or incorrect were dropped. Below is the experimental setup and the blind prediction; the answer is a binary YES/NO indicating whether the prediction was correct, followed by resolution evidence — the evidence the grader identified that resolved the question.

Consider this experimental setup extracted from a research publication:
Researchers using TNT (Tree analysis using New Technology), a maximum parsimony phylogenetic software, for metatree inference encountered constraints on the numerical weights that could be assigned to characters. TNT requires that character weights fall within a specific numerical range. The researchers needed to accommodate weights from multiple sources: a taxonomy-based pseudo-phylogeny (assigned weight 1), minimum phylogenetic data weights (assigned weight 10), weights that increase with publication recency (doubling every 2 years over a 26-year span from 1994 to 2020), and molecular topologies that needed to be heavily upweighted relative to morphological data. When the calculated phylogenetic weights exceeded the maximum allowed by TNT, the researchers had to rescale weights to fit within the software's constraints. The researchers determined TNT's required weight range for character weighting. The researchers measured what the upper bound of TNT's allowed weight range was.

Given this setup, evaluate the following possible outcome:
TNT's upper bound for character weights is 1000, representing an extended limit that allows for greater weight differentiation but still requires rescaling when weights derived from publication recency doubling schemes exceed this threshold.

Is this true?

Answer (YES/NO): YES